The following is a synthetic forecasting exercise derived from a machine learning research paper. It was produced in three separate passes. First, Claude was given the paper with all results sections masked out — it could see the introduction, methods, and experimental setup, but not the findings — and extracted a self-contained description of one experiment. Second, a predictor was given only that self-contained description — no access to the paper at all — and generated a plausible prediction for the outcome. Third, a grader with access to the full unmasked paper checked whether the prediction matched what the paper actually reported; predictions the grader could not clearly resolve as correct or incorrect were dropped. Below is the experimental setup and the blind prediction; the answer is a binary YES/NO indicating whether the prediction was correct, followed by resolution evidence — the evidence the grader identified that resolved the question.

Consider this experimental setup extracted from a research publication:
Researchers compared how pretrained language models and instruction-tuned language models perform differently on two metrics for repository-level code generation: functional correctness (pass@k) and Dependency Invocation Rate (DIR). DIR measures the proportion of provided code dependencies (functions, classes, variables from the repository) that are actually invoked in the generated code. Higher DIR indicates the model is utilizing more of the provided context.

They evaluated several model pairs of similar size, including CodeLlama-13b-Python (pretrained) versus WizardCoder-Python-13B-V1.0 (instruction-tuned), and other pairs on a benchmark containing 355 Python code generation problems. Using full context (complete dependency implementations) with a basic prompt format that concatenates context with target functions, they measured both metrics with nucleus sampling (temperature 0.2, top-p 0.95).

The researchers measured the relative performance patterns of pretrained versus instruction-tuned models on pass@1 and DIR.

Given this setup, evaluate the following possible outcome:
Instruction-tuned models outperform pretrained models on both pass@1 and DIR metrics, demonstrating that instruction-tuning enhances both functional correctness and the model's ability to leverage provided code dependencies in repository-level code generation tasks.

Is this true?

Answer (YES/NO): NO